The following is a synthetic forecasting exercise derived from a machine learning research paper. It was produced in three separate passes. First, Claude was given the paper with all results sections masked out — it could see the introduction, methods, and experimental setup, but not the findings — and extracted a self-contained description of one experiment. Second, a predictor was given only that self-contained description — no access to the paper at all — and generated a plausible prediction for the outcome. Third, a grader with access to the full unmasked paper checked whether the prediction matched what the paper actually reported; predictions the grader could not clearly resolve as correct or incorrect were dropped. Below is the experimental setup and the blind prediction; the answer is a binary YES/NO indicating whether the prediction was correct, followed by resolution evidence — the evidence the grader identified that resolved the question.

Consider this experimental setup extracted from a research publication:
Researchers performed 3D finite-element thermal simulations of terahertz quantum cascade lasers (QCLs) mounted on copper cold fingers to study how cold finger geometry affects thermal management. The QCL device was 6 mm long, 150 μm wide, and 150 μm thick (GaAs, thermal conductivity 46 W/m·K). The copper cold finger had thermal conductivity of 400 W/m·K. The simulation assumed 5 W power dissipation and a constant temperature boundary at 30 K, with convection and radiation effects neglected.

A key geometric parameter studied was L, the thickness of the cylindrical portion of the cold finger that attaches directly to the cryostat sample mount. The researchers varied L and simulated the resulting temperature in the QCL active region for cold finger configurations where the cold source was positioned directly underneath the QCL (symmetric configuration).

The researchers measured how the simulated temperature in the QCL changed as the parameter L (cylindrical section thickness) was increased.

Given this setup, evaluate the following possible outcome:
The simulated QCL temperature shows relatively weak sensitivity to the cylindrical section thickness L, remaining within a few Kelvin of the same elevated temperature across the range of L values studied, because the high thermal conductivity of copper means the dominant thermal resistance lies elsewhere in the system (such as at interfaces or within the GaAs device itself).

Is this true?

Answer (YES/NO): NO